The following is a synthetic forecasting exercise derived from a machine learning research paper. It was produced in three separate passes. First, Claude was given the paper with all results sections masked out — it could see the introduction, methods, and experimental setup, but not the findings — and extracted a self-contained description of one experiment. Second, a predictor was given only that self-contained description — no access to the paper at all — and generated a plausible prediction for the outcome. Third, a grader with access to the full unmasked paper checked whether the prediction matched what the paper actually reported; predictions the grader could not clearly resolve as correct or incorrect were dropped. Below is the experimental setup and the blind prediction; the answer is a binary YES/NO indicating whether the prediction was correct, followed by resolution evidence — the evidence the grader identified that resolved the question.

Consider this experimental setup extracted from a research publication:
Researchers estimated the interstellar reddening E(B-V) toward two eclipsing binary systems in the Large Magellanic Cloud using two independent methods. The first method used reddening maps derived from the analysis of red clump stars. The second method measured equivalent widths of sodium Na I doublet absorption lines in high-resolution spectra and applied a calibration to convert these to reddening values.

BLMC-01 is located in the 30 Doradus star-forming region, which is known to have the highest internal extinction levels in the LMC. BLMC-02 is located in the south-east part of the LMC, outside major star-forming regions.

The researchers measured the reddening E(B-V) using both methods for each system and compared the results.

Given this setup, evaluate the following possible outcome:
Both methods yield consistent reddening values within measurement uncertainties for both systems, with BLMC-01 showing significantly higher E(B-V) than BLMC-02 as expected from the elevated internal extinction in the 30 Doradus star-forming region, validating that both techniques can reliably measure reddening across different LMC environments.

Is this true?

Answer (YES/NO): YES